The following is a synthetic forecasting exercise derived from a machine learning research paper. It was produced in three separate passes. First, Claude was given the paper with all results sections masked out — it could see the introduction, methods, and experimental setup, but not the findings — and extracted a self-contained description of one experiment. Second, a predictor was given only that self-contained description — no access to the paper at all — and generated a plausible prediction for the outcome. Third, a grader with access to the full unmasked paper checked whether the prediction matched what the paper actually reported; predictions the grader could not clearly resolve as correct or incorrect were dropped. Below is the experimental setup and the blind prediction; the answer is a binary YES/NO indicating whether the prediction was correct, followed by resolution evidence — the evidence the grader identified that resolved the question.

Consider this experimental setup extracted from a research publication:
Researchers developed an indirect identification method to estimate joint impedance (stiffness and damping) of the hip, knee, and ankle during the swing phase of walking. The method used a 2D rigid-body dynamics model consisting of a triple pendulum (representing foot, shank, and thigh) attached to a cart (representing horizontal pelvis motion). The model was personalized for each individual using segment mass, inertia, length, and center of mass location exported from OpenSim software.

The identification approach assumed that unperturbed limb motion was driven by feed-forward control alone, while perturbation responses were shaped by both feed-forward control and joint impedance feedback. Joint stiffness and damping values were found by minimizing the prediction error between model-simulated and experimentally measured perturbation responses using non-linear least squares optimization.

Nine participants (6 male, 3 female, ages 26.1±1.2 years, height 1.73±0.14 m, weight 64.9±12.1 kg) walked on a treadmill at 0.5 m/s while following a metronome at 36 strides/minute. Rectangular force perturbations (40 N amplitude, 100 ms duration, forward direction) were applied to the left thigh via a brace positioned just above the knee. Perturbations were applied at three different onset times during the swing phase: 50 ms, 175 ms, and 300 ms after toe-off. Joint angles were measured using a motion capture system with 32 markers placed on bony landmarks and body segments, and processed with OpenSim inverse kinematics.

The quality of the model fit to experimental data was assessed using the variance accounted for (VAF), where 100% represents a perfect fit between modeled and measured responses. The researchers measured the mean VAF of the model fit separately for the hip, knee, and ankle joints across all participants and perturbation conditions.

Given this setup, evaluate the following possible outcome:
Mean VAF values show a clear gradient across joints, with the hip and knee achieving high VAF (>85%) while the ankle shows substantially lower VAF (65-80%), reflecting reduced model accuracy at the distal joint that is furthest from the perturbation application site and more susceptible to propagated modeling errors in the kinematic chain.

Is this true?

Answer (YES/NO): YES